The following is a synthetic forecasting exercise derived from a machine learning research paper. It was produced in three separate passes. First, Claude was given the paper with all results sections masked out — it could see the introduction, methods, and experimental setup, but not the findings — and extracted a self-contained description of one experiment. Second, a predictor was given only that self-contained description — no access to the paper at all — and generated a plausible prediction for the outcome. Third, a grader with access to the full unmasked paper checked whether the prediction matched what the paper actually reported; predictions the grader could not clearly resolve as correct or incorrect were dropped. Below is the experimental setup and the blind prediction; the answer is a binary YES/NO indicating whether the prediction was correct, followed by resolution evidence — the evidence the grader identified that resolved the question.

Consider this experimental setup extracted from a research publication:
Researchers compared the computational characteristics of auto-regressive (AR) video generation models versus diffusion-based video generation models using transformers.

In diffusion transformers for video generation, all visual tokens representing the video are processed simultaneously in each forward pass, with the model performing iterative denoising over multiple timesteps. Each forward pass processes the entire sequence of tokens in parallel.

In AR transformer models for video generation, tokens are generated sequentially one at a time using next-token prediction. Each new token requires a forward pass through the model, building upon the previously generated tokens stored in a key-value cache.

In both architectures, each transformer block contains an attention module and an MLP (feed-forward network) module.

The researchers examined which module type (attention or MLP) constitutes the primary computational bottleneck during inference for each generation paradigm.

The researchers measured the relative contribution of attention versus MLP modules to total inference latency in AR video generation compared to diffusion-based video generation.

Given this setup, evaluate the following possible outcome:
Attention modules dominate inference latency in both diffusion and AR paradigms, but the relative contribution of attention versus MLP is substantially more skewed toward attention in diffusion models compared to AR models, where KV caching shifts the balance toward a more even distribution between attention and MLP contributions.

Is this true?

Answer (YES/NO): NO